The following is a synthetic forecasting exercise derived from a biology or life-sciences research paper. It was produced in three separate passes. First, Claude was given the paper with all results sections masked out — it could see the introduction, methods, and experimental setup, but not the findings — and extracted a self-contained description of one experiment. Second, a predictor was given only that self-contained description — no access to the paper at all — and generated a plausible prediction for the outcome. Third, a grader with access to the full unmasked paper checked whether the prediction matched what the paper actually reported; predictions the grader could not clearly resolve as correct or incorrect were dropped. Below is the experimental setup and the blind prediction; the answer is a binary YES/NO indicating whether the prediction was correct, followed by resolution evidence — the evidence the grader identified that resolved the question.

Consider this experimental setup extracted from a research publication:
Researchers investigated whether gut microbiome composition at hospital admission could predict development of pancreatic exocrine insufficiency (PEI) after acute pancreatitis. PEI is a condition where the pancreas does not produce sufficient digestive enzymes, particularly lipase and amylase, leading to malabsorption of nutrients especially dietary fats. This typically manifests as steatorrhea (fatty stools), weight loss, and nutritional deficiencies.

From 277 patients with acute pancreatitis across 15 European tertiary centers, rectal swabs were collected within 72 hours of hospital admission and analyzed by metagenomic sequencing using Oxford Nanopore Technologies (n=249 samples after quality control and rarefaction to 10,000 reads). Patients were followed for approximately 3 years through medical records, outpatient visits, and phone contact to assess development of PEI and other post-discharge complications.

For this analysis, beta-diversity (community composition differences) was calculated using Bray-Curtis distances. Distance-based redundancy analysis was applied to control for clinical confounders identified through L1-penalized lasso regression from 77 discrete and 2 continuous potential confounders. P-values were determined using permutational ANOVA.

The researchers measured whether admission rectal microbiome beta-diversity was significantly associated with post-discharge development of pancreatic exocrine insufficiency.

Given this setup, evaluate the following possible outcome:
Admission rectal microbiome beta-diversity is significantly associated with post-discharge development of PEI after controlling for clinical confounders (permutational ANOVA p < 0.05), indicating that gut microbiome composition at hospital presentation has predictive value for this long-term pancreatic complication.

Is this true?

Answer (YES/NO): NO